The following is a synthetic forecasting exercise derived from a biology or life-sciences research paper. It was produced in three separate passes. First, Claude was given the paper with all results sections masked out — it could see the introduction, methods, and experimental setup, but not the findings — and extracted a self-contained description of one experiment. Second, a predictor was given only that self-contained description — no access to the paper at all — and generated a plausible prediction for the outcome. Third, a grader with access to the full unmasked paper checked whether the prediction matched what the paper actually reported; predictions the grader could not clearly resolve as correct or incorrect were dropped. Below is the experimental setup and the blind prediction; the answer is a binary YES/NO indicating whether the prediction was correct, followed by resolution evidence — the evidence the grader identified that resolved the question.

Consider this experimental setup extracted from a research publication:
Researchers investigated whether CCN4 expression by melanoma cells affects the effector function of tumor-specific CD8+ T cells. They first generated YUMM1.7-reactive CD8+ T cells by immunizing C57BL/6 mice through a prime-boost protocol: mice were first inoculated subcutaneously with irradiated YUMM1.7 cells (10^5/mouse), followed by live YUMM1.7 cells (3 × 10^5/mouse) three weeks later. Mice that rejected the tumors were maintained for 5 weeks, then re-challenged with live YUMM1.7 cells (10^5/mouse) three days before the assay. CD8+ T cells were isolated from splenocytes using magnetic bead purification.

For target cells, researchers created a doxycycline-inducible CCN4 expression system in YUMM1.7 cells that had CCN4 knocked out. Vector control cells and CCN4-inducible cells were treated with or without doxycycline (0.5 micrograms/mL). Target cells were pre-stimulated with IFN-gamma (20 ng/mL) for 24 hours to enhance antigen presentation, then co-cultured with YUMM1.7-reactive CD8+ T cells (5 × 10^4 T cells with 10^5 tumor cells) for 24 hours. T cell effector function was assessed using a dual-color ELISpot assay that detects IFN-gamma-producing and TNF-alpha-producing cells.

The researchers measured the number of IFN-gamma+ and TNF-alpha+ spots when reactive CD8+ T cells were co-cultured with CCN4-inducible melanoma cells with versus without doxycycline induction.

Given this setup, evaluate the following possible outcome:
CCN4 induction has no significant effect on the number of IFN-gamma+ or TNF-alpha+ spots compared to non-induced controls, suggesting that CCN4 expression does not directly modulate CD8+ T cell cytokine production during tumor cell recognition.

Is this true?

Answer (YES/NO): NO